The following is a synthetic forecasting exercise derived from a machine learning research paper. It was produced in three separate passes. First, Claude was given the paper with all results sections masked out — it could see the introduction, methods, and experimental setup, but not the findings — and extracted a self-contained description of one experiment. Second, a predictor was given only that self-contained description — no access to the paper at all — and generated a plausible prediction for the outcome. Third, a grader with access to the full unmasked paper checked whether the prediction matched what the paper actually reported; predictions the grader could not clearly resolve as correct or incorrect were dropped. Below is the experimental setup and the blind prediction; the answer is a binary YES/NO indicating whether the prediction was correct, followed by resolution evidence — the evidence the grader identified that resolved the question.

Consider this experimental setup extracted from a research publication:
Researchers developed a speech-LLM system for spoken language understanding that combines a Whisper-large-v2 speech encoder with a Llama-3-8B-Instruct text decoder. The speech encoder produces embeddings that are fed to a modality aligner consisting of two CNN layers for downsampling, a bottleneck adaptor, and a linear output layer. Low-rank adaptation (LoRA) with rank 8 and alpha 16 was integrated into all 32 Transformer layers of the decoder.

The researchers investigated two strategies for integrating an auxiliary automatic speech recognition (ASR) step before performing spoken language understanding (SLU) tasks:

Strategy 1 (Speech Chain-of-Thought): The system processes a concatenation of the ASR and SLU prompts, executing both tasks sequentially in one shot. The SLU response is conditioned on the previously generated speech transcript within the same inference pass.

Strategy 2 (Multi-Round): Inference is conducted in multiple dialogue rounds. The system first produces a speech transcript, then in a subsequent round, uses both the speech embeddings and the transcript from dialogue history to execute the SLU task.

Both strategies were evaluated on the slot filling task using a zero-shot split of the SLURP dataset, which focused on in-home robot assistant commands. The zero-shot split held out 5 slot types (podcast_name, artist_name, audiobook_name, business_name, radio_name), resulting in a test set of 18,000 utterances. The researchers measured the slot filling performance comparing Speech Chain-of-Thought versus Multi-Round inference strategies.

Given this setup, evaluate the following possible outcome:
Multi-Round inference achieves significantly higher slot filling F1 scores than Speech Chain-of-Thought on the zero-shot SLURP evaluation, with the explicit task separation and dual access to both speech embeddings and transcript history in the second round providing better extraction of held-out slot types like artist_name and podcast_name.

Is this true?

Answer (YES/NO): NO